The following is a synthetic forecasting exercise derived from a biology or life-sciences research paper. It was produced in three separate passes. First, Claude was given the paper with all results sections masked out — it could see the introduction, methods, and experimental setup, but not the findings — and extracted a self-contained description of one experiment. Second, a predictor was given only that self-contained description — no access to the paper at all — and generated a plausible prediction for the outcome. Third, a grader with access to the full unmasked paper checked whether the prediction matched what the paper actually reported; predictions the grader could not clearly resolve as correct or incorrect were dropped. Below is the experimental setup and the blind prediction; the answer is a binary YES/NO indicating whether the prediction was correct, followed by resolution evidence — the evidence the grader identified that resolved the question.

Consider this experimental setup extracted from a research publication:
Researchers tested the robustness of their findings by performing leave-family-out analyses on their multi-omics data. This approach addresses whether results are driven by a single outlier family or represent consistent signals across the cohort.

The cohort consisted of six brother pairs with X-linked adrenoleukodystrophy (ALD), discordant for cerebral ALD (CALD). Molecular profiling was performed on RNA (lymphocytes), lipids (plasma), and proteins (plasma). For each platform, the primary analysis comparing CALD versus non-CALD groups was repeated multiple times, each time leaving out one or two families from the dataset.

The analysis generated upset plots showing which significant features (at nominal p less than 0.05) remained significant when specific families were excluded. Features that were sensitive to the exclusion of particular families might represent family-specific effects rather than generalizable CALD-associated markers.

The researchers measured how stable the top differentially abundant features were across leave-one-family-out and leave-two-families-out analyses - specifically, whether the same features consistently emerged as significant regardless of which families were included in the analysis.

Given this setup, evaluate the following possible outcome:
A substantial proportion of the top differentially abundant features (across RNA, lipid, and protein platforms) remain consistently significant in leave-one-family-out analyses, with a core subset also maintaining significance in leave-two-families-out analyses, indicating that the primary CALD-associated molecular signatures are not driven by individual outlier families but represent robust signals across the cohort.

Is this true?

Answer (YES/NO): NO